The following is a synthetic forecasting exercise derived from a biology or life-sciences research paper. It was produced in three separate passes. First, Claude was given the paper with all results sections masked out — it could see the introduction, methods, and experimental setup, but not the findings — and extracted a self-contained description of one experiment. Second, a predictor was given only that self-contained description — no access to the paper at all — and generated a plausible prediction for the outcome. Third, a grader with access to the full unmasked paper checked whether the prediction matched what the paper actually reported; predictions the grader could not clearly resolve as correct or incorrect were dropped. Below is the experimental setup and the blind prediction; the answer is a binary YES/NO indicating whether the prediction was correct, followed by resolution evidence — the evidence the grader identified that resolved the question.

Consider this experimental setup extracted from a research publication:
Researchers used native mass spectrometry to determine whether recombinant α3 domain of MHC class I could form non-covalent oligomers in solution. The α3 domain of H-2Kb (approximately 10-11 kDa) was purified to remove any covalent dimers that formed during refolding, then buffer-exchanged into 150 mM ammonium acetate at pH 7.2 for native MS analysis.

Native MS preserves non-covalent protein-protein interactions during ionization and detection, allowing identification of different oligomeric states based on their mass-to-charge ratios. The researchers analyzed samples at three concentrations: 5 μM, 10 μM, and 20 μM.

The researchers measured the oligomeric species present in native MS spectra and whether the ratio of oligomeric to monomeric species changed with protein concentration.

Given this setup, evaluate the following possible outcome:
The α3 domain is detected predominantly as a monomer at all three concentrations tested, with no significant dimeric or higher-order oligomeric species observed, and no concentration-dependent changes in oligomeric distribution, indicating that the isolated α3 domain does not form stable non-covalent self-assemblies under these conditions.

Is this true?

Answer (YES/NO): NO